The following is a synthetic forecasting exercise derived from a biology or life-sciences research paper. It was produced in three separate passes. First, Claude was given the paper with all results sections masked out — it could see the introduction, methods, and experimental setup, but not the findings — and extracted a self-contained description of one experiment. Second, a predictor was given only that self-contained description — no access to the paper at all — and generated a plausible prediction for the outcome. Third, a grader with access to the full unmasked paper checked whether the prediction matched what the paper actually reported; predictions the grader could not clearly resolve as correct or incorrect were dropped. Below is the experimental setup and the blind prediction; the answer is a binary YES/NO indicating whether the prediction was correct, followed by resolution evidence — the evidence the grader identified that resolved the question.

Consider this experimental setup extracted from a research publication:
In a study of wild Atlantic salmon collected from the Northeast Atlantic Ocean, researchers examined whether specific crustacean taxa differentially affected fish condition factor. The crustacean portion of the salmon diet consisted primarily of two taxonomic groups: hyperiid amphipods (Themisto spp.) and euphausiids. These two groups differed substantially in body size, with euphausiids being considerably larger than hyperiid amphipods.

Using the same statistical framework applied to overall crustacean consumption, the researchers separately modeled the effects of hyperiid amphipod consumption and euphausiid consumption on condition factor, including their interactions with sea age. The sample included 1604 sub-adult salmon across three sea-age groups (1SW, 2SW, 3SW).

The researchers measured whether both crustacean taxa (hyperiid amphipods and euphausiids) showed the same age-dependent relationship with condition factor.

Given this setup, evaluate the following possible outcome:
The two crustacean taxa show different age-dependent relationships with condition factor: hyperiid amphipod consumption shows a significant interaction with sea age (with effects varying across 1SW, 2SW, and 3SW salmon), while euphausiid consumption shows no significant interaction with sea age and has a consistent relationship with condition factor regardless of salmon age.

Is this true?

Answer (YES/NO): YES